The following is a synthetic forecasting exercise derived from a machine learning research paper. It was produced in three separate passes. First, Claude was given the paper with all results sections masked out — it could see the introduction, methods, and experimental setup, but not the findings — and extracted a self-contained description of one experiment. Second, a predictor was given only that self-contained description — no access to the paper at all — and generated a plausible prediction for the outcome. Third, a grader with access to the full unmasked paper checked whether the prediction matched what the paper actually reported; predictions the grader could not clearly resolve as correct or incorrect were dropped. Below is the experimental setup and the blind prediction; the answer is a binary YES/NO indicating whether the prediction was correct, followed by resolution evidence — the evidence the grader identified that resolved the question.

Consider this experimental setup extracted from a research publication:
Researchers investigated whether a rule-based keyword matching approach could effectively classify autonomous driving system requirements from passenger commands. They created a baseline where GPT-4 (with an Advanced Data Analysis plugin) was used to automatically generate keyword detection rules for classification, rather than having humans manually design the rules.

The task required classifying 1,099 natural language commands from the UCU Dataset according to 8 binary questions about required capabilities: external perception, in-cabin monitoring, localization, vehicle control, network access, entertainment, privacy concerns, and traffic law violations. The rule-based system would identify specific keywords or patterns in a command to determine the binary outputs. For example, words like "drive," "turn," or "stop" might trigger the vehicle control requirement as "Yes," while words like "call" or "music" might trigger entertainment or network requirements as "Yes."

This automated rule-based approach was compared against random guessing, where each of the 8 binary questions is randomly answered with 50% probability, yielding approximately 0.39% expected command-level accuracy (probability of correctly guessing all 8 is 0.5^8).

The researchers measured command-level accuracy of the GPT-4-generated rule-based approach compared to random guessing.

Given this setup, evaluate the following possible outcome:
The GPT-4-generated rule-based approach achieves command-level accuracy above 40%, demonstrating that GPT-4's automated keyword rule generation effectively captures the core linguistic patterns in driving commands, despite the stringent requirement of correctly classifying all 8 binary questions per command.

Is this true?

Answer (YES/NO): NO